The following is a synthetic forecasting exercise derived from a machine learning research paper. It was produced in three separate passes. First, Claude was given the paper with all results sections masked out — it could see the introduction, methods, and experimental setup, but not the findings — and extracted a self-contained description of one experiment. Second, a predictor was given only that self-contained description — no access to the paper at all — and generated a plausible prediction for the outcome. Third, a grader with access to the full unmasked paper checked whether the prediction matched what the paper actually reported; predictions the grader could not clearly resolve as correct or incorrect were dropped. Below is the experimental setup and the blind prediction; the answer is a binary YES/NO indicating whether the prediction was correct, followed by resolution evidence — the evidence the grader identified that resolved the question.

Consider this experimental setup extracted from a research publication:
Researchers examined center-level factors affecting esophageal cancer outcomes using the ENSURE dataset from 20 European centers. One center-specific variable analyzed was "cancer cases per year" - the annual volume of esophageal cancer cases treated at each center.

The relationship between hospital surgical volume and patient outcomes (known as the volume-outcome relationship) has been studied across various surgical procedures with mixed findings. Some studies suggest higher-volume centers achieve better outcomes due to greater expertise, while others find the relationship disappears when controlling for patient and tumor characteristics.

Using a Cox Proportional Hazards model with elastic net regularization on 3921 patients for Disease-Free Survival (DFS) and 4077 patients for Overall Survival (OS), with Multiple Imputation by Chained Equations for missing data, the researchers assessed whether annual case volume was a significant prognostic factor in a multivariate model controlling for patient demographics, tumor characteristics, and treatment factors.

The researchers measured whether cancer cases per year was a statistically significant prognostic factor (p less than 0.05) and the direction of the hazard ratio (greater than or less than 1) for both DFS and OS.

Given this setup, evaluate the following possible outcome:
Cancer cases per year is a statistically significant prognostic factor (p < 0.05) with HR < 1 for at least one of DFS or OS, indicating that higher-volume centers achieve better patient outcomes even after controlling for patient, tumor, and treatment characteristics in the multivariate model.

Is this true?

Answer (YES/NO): YES